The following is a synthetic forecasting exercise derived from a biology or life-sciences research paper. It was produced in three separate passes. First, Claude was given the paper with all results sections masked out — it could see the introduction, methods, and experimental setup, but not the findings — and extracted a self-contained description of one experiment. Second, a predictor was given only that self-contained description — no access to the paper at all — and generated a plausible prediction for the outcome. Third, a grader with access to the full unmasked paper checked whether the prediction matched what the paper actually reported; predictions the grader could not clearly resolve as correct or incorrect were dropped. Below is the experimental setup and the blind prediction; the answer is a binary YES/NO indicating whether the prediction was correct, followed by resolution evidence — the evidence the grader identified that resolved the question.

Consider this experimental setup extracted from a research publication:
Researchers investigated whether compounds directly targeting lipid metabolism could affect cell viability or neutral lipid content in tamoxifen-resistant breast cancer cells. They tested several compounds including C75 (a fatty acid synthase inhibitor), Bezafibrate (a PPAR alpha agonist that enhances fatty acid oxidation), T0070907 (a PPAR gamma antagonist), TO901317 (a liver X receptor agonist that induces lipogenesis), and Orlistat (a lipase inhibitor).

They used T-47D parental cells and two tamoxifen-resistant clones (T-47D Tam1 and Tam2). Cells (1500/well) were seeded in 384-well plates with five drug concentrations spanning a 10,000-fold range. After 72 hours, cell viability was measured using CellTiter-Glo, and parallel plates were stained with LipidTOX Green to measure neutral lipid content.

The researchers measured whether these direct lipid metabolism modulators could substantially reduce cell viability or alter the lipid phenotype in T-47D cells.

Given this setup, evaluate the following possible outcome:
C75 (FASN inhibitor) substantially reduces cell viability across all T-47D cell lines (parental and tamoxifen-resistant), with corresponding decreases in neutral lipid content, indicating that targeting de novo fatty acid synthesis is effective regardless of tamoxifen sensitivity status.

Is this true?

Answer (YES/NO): NO